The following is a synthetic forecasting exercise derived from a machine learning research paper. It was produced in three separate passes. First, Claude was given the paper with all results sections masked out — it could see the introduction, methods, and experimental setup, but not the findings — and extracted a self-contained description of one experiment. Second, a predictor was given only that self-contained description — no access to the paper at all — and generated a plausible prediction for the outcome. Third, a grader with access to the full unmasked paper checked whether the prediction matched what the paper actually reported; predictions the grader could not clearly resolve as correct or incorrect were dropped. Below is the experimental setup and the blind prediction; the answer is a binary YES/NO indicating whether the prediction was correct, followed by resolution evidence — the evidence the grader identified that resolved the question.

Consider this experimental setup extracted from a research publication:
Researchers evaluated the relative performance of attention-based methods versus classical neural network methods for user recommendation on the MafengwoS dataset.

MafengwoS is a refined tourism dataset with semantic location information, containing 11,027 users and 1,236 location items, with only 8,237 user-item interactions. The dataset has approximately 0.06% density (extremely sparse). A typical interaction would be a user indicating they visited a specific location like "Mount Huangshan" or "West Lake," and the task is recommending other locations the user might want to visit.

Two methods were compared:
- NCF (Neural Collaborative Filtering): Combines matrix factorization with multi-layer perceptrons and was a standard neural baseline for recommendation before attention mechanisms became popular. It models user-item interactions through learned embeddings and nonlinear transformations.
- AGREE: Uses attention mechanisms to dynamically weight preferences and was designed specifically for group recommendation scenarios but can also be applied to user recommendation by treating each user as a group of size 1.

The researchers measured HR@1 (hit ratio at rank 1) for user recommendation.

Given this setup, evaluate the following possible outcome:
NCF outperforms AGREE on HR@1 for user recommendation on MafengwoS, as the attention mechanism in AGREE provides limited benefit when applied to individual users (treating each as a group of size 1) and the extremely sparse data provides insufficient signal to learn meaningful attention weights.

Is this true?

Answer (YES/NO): NO